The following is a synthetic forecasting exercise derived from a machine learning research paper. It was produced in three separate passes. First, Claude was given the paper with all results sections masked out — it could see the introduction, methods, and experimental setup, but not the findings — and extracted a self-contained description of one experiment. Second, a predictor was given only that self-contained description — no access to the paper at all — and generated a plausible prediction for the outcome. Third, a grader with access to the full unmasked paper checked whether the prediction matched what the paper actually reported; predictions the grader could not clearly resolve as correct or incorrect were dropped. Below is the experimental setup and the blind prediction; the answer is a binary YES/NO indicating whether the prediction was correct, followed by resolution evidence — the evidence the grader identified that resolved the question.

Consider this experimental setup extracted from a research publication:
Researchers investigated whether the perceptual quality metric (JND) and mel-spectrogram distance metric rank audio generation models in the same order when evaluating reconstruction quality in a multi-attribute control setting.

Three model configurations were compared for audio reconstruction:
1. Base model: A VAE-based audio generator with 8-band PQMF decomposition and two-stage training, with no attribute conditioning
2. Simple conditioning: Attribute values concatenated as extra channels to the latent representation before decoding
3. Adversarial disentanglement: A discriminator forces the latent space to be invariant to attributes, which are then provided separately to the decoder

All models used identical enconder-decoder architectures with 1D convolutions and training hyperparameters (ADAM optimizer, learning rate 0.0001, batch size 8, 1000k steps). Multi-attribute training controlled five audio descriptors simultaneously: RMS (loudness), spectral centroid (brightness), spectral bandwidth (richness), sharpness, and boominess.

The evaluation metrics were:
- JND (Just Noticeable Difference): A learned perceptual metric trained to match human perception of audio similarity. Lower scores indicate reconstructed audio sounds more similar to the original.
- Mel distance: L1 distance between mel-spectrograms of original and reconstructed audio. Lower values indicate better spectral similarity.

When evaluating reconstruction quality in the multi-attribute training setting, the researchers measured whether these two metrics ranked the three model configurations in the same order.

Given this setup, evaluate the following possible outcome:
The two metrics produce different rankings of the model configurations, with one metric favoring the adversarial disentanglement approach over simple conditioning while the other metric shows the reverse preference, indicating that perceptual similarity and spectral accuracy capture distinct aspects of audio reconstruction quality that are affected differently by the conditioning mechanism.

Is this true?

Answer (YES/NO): YES